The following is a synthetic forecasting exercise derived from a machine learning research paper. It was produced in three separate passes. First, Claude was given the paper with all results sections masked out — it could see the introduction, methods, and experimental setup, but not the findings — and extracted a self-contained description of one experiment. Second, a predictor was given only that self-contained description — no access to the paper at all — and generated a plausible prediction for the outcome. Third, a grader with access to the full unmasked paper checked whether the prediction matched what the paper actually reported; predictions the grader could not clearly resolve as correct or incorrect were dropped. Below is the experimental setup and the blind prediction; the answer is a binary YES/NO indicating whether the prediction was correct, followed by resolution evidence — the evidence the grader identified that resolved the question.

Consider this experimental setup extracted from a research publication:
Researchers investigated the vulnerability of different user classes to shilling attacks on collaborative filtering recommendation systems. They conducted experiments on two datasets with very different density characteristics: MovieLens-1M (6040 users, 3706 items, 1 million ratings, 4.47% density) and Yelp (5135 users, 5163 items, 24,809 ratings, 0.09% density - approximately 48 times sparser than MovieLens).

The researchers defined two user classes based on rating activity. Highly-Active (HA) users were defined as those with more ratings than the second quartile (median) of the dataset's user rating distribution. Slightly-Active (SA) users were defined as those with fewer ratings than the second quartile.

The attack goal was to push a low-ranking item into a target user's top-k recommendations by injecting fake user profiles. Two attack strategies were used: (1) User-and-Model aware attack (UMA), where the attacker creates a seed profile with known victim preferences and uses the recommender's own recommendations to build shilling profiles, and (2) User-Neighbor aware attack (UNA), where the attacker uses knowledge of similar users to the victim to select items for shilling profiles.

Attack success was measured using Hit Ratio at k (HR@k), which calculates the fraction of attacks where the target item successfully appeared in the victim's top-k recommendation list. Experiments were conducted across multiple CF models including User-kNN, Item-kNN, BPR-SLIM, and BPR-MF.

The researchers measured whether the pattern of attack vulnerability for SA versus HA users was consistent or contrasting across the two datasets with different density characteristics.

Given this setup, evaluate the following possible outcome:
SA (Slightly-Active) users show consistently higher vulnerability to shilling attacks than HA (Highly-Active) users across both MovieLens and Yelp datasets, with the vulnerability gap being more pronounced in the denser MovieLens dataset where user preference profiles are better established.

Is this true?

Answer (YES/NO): NO